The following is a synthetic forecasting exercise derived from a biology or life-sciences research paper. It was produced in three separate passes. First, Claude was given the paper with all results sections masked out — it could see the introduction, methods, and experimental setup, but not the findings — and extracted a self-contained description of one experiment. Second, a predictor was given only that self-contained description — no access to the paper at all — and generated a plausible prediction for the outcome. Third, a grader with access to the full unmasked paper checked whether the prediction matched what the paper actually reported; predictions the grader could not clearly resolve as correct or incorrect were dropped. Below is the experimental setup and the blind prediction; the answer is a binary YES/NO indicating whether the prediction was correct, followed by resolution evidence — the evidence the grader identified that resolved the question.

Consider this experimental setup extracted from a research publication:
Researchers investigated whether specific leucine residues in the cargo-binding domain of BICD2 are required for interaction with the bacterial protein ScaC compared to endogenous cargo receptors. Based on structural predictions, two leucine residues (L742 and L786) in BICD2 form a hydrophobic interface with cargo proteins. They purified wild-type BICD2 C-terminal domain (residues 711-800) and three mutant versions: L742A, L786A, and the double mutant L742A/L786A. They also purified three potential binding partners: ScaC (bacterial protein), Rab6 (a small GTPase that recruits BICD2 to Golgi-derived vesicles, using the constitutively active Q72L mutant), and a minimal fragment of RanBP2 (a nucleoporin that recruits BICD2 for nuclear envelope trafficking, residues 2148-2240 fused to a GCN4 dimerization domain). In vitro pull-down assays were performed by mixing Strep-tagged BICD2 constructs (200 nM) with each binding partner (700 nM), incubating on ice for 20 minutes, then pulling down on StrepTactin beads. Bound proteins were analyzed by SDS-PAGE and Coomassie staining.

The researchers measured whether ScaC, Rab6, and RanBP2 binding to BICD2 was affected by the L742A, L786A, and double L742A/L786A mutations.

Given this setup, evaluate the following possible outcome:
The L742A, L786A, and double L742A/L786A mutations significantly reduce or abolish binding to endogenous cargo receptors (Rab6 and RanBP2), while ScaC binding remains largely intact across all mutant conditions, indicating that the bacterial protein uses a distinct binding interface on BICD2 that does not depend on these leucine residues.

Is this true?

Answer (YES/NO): YES